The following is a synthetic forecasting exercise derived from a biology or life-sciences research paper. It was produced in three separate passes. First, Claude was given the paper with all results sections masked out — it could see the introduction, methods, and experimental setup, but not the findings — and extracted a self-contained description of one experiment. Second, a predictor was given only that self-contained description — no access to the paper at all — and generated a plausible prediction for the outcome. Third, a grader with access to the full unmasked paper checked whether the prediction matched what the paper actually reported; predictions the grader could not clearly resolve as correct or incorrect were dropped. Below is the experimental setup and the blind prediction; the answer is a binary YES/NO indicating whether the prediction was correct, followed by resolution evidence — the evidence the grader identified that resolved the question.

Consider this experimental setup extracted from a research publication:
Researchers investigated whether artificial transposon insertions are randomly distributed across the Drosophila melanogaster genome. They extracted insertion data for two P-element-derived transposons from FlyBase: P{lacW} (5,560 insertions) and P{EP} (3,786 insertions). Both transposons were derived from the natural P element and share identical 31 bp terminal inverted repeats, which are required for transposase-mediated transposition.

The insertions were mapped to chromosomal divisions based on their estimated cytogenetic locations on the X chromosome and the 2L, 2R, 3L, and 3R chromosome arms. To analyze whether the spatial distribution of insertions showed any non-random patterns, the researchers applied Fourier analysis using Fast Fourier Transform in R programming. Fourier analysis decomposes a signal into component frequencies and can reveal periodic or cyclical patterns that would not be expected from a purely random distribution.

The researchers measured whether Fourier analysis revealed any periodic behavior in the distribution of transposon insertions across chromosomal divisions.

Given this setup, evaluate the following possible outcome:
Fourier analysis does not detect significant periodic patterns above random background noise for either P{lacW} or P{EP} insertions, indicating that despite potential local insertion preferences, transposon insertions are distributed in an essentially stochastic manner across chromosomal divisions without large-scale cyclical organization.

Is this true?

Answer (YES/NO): NO